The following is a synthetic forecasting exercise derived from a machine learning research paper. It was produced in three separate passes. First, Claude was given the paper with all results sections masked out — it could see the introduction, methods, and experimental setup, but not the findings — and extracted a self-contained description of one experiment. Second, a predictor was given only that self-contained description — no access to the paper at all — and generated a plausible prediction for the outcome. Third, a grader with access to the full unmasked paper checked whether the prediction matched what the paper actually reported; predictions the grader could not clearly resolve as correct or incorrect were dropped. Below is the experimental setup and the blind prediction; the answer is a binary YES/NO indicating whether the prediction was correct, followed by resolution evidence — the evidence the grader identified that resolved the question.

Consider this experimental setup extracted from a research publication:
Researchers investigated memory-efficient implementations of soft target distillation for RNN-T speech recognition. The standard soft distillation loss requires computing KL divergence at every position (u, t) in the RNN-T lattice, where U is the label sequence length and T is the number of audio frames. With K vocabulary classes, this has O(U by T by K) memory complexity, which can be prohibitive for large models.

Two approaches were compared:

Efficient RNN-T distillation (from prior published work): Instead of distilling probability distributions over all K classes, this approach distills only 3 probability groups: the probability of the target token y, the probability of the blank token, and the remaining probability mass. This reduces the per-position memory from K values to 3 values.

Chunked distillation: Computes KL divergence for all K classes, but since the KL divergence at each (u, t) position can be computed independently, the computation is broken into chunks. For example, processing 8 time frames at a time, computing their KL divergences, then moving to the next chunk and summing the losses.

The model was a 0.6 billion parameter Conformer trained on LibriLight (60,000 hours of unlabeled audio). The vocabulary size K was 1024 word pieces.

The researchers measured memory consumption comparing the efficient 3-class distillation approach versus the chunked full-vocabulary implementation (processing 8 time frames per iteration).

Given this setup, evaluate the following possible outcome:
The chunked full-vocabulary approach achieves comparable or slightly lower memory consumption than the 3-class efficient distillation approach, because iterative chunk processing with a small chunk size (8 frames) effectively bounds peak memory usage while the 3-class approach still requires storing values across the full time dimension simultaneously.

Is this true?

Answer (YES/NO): YES